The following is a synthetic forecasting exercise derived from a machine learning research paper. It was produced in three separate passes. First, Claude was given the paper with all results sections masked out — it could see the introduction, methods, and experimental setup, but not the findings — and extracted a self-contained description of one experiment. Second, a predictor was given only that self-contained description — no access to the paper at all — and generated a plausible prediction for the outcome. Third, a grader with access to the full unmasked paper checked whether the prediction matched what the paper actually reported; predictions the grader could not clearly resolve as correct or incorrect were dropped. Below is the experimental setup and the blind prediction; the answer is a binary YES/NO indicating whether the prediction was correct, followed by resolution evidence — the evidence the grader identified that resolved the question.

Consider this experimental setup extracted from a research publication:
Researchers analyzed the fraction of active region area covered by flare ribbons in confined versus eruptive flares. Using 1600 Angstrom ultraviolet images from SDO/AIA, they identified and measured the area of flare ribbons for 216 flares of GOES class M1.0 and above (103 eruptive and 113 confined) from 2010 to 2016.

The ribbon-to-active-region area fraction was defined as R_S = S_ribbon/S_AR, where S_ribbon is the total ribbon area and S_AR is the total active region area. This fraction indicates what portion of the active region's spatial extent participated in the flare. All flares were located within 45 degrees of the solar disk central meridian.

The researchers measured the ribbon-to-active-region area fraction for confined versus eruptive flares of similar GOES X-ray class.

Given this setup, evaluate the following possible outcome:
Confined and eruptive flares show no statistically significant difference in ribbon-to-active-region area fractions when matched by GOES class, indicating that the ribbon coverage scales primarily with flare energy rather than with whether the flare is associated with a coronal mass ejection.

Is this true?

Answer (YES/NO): NO